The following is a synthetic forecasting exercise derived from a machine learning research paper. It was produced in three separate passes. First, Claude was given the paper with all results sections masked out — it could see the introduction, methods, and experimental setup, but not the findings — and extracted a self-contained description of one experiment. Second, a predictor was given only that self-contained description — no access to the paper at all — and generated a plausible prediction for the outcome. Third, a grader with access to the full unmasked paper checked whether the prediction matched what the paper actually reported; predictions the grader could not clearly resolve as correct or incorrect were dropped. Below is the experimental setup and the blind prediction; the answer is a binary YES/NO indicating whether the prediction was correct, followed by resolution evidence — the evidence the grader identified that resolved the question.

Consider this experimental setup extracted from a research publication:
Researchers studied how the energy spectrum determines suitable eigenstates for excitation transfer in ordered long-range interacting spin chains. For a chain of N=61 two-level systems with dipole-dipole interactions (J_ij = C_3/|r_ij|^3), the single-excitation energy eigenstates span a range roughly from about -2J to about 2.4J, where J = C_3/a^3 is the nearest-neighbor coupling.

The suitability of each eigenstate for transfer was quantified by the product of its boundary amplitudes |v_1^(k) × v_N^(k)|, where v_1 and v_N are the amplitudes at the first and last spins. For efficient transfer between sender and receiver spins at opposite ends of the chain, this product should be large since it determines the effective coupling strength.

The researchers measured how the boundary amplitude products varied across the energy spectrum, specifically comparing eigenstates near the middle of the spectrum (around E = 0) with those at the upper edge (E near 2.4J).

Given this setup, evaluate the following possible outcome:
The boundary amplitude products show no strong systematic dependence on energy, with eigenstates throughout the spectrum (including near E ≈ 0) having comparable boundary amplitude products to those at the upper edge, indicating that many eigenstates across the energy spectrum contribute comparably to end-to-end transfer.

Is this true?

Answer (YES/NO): NO